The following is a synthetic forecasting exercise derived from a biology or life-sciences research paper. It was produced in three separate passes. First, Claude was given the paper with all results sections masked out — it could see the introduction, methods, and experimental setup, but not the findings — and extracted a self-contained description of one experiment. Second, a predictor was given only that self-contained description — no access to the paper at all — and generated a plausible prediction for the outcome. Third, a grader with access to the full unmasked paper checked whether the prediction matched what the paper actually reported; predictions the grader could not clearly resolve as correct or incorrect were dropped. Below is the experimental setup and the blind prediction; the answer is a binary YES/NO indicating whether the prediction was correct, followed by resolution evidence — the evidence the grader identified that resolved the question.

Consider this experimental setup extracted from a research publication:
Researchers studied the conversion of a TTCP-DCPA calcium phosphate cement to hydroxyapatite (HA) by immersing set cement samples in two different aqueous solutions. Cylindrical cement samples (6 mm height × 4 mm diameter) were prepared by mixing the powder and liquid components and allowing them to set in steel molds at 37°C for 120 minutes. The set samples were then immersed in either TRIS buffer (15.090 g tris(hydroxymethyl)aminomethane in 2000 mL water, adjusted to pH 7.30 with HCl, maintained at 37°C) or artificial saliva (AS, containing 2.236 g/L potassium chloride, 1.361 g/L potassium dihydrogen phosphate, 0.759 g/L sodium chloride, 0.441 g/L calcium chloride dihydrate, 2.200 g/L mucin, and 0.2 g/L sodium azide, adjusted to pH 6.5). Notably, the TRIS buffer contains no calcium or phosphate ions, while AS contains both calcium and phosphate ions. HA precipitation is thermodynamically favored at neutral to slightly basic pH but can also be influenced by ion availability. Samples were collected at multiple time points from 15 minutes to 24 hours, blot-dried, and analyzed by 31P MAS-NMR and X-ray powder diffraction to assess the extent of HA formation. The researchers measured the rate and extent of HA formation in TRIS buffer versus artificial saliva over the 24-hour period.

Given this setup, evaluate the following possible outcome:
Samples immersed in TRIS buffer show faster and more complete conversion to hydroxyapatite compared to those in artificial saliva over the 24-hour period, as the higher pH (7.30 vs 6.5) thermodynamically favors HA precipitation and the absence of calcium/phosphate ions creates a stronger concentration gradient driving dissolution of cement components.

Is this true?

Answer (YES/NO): NO